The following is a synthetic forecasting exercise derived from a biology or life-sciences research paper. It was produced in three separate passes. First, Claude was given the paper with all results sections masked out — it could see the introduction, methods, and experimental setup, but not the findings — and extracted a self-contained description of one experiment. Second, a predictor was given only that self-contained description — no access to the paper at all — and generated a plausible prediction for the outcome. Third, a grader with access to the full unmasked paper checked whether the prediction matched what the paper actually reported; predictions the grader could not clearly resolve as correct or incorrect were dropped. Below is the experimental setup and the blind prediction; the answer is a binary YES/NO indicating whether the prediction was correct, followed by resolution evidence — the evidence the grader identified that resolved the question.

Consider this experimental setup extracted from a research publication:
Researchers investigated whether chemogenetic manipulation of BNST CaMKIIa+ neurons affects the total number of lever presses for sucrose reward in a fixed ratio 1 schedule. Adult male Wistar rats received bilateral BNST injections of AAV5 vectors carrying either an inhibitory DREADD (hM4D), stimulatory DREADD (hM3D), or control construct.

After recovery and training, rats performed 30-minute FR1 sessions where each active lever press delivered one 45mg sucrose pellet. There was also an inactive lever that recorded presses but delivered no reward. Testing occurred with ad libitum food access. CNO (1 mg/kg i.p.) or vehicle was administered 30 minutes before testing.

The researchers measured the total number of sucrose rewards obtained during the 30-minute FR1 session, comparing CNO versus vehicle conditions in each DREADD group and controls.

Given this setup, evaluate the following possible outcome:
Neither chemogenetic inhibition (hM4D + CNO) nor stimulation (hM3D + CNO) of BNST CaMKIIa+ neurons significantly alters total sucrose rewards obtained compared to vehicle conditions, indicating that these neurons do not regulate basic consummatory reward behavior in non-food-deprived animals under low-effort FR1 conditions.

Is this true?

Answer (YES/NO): NO